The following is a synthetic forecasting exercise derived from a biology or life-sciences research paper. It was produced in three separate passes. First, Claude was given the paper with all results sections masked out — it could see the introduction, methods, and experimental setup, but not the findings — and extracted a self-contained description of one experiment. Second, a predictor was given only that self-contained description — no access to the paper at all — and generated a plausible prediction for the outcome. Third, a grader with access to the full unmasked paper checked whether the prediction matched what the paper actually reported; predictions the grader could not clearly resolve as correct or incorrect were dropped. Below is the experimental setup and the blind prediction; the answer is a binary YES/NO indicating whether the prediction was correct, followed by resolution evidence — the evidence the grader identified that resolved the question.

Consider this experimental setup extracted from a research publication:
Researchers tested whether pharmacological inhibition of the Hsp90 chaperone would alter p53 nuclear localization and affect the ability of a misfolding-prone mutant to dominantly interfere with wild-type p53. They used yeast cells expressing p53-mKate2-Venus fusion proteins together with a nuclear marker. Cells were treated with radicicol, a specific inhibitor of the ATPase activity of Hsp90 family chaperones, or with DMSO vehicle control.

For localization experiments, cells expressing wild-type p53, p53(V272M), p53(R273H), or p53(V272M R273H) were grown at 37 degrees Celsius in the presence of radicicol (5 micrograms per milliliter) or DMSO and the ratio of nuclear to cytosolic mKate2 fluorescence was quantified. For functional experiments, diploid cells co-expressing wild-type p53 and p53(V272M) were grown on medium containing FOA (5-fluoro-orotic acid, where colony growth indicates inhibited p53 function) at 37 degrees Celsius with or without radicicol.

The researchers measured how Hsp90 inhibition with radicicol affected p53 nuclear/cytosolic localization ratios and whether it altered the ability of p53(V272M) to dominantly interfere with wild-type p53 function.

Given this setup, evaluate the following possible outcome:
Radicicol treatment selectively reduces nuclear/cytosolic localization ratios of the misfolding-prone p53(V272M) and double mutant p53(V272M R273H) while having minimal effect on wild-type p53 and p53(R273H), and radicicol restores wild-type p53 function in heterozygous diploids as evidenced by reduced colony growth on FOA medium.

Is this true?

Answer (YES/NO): NO